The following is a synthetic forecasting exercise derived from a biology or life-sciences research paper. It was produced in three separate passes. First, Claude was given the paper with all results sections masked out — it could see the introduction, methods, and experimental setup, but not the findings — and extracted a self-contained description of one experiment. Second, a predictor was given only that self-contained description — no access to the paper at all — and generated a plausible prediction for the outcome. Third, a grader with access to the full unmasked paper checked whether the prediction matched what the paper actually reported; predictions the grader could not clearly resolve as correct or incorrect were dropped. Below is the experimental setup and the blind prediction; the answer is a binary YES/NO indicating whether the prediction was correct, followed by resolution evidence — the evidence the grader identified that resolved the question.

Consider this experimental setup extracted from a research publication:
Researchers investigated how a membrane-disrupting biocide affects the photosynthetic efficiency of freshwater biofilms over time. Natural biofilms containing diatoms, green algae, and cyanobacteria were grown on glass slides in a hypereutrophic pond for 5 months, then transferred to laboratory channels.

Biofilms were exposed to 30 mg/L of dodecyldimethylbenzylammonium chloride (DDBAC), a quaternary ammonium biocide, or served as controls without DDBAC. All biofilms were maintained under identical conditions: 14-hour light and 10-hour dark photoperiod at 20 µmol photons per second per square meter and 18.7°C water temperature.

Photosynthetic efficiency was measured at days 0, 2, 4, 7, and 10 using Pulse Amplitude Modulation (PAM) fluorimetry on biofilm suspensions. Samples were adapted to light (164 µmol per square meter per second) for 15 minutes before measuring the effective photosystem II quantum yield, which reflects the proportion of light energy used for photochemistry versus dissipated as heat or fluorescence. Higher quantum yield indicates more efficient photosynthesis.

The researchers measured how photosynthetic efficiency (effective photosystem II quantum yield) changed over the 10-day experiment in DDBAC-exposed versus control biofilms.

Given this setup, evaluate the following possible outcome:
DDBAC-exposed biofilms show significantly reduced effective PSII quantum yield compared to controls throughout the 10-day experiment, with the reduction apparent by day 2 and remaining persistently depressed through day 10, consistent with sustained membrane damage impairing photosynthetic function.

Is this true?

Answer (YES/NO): YES